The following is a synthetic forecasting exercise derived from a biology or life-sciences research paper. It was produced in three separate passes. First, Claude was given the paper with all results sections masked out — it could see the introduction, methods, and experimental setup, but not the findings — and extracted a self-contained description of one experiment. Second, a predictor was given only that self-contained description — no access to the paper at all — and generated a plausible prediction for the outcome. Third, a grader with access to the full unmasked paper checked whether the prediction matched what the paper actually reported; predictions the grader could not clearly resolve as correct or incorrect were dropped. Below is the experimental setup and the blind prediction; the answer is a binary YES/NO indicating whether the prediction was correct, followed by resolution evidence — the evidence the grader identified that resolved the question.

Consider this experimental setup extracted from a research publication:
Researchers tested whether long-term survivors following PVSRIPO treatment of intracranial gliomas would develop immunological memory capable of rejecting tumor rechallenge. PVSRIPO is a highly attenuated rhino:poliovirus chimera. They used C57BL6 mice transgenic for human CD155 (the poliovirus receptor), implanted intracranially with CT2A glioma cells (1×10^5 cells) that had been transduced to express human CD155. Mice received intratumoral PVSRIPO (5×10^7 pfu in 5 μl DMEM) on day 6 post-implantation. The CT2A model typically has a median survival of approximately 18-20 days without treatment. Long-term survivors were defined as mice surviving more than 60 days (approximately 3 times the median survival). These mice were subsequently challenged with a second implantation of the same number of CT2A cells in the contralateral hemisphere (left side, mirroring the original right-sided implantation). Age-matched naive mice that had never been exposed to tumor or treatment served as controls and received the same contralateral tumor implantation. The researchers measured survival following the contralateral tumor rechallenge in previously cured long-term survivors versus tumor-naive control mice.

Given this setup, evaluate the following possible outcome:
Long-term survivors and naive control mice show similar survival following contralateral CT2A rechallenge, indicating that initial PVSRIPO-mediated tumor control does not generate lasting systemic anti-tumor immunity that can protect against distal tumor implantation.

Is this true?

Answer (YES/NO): NO